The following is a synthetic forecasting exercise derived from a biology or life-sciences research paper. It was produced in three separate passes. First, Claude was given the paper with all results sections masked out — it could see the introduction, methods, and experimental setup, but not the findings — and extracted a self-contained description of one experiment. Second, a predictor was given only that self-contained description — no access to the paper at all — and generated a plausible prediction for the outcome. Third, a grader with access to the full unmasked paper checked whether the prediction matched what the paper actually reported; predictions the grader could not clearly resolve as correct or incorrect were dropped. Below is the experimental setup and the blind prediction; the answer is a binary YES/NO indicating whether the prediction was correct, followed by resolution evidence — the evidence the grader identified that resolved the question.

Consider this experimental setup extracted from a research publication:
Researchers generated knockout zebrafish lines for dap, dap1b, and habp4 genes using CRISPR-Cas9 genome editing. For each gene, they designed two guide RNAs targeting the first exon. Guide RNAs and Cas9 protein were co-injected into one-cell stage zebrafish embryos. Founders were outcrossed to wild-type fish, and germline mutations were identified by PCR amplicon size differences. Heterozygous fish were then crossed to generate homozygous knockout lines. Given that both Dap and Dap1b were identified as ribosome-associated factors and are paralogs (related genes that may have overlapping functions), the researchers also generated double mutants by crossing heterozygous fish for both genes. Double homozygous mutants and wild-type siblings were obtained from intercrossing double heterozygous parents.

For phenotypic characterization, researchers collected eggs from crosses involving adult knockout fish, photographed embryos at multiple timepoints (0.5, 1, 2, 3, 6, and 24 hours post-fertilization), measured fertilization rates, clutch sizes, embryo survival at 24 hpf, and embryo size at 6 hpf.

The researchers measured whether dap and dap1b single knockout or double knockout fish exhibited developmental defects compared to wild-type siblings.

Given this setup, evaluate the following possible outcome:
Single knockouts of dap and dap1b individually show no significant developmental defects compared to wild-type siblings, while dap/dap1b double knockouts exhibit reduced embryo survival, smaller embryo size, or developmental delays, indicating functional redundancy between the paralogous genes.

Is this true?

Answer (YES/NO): NO